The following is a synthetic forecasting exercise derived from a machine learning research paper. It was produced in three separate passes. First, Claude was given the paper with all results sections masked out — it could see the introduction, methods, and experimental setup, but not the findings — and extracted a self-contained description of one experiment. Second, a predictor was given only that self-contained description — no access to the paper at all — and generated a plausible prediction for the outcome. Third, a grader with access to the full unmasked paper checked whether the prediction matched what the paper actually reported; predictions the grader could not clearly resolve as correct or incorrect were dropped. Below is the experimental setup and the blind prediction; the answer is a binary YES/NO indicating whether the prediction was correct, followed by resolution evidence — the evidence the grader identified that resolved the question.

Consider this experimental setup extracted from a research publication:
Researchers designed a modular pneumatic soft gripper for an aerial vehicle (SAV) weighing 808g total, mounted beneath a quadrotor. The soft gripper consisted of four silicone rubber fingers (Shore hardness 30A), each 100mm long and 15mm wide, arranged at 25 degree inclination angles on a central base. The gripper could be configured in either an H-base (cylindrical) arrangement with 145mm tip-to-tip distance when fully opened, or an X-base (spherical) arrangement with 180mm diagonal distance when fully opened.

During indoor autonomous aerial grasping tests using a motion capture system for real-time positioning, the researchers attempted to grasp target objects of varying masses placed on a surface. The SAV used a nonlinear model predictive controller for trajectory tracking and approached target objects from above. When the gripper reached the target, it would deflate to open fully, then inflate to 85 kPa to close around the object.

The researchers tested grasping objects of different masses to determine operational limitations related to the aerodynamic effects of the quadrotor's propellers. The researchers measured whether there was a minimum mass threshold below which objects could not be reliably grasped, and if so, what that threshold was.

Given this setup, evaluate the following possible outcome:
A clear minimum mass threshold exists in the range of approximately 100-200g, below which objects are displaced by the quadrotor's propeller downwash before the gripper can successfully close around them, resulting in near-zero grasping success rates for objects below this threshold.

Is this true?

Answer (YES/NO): NO